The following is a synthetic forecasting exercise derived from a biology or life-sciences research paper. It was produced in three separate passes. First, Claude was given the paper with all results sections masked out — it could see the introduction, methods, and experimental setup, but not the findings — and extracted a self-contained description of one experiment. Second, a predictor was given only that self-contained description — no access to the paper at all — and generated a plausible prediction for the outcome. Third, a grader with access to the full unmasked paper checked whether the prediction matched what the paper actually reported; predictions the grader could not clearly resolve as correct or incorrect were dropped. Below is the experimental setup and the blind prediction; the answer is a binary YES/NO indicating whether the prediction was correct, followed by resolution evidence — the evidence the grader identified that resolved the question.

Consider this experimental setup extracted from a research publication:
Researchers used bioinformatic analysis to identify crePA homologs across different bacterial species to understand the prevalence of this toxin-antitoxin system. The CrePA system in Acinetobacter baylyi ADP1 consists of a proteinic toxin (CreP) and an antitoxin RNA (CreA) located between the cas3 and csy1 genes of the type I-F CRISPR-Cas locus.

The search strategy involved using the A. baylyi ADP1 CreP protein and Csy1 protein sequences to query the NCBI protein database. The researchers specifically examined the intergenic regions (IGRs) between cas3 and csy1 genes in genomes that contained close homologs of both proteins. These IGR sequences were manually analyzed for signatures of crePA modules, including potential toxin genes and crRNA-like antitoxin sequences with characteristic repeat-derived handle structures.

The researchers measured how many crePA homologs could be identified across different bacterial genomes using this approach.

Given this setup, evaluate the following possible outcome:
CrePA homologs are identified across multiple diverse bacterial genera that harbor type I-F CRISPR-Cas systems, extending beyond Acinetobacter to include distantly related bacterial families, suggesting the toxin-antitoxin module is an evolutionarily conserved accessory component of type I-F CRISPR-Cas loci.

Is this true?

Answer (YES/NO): NO